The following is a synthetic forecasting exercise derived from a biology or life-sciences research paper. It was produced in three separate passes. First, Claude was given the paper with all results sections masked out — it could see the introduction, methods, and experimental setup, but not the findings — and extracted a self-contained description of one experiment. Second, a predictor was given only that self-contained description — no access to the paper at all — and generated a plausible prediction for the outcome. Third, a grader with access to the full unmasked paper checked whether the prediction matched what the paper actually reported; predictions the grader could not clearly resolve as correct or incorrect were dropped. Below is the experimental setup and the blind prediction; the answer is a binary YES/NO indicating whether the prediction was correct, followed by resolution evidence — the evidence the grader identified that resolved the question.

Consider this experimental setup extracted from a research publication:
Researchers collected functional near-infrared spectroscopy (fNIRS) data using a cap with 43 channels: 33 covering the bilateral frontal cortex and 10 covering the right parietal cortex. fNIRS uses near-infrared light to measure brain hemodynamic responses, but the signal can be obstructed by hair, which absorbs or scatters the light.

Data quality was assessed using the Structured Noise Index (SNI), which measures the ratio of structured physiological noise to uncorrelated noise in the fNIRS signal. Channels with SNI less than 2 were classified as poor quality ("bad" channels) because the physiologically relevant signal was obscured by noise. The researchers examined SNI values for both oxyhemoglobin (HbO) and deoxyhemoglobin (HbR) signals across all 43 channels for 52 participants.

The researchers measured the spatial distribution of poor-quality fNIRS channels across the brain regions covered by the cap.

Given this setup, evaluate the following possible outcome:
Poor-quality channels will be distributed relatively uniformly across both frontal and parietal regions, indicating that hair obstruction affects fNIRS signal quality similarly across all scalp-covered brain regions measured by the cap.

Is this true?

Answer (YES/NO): NO